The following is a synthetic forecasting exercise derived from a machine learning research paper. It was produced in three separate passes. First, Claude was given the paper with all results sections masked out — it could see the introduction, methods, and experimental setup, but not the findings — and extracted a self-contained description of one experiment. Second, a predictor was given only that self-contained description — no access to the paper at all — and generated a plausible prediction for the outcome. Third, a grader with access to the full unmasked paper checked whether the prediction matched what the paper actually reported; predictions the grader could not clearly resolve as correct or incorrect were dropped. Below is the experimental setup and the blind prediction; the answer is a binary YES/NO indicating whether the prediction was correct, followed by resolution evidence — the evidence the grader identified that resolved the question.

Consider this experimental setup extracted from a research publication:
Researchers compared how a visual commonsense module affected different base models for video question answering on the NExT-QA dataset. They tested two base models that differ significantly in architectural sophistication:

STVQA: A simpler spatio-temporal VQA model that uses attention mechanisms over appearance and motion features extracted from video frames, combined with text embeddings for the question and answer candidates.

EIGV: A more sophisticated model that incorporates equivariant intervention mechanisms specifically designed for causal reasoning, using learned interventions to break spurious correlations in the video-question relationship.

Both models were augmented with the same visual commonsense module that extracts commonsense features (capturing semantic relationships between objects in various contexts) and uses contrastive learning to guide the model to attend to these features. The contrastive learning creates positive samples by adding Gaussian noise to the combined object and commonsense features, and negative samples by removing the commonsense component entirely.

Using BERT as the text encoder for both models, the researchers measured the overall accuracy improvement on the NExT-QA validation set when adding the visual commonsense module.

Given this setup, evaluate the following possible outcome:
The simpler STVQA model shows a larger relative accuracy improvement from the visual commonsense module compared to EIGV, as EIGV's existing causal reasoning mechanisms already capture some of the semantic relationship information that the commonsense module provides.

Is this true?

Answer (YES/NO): YES